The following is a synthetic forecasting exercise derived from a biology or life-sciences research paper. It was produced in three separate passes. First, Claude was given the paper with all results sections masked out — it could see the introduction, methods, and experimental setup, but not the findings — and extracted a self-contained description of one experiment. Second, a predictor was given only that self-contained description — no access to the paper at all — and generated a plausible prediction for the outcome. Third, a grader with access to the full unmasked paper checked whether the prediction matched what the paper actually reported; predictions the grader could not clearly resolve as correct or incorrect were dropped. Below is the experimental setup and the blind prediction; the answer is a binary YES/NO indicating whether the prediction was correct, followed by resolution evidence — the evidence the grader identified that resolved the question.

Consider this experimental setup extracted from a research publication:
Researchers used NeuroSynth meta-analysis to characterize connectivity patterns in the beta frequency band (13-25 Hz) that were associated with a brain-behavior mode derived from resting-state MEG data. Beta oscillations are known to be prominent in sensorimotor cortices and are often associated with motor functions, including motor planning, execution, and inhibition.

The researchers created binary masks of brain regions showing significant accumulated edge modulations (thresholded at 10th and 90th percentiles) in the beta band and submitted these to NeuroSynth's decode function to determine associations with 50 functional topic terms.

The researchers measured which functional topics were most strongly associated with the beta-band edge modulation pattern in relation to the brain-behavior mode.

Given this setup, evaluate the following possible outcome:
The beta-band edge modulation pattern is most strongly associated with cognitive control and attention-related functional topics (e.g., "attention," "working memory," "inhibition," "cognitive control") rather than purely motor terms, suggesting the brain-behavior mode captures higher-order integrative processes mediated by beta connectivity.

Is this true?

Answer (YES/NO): NO